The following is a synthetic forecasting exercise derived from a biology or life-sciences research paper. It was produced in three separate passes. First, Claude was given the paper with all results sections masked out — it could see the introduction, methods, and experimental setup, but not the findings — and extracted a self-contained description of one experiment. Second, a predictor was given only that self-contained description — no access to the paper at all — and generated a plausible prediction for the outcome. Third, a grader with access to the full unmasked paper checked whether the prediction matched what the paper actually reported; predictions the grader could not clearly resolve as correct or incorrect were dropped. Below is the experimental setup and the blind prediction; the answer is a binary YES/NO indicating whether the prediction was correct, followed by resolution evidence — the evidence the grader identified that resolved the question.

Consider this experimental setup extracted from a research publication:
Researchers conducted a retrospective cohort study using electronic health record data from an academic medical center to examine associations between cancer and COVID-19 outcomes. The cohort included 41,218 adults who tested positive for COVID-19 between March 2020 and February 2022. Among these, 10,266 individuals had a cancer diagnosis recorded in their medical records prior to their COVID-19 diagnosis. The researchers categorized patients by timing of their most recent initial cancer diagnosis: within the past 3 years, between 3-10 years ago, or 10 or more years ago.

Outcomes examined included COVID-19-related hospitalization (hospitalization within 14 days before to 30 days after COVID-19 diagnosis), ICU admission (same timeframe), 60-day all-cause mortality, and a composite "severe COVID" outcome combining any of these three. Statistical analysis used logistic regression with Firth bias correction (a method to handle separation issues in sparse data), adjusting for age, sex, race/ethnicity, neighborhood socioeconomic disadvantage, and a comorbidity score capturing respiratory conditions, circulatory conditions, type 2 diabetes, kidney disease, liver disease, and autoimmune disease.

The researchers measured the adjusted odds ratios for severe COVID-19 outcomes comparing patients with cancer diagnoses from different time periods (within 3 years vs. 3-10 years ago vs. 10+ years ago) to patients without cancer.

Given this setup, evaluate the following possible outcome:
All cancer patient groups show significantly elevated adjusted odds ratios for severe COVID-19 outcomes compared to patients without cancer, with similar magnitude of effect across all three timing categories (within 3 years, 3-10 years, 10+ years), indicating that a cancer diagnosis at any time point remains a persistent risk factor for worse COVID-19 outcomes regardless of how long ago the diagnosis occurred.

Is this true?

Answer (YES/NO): NO